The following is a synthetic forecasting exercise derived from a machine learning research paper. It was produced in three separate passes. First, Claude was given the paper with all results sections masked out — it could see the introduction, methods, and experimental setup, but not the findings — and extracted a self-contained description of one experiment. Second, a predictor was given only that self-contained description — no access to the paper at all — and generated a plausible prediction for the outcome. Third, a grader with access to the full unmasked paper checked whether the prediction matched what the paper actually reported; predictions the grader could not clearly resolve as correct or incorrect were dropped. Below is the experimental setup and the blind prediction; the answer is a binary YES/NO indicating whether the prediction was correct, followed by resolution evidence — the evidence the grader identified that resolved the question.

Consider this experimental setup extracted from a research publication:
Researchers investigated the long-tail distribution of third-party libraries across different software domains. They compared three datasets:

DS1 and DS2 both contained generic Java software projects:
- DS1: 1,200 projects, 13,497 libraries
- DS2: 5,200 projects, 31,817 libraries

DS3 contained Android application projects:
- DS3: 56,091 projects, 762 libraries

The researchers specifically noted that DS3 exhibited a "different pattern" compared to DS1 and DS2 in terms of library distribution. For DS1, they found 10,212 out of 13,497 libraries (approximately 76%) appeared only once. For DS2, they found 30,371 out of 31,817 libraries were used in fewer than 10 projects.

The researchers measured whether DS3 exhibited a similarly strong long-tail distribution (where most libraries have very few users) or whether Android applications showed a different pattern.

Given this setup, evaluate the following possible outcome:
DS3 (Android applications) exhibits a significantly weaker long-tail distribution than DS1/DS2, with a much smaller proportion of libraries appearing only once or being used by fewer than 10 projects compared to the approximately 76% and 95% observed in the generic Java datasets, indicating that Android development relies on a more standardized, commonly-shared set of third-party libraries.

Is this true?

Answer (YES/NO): YES